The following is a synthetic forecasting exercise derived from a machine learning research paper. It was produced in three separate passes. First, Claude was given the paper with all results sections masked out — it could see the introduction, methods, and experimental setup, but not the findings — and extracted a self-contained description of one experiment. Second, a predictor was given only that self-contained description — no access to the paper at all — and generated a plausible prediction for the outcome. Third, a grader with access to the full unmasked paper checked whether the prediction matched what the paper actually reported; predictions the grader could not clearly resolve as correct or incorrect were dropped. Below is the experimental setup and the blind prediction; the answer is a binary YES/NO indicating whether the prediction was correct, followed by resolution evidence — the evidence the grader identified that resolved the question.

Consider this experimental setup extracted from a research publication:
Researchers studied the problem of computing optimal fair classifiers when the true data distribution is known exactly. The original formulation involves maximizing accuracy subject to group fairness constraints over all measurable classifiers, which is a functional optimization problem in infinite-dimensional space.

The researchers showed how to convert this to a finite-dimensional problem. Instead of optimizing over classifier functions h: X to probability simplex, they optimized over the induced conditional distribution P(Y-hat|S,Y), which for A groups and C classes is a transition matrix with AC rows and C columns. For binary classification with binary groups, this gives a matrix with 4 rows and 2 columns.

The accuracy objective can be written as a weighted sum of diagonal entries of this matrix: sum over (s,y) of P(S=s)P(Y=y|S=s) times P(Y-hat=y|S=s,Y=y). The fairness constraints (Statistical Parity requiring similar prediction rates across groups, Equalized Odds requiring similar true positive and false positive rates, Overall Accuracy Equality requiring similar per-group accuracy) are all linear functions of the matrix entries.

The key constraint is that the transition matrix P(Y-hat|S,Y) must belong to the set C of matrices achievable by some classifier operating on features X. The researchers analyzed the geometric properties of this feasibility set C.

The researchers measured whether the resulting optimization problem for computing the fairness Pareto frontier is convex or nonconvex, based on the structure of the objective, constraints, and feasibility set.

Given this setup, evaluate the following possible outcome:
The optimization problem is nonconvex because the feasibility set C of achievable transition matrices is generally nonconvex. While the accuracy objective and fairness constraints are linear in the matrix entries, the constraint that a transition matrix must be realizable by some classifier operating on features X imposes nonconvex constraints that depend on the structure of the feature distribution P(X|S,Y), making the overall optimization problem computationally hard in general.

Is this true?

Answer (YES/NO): NO